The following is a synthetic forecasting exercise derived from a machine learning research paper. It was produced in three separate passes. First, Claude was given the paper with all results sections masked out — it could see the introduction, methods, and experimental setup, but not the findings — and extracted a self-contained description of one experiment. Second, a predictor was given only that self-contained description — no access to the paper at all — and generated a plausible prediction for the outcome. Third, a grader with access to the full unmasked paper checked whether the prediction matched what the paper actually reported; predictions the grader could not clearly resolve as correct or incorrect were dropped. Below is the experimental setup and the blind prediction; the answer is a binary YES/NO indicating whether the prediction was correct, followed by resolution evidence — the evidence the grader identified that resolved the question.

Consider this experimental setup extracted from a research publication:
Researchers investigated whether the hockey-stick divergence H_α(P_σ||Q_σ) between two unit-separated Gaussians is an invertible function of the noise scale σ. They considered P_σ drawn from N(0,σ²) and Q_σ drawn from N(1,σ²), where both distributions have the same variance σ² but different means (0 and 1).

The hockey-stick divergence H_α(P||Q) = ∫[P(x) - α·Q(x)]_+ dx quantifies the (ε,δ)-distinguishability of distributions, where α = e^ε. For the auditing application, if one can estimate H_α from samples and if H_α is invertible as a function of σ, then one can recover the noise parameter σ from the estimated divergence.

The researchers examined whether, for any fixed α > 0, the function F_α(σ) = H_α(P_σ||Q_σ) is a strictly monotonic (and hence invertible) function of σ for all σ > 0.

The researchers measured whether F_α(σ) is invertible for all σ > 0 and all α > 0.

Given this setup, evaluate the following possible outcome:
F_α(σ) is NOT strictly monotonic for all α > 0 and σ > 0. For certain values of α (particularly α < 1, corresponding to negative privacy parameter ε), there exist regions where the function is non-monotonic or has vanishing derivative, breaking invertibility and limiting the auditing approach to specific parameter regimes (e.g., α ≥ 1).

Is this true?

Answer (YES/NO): NO